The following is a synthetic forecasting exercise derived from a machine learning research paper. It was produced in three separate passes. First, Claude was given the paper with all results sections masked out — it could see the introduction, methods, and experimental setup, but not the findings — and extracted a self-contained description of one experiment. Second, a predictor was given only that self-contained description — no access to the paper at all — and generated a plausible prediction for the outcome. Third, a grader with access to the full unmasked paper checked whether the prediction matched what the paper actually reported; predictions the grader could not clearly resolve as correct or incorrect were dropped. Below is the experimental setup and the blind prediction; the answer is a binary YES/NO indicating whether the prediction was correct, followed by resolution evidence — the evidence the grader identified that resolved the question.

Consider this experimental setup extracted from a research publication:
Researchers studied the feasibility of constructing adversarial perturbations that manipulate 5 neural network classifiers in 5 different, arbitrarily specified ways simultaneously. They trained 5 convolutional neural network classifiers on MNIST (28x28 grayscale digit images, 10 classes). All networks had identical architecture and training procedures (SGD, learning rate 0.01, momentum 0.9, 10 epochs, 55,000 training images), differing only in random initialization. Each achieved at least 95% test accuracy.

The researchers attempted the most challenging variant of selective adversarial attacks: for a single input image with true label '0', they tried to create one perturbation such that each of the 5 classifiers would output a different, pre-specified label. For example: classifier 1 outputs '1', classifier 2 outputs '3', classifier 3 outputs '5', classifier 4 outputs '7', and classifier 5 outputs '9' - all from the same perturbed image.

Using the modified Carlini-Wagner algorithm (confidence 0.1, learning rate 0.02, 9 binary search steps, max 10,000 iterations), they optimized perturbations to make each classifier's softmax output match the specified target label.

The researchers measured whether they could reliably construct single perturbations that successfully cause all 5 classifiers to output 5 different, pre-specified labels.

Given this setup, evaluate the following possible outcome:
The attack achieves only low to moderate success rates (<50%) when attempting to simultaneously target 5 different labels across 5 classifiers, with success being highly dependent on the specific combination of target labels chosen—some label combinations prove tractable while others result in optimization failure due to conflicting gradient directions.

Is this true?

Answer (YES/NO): NO